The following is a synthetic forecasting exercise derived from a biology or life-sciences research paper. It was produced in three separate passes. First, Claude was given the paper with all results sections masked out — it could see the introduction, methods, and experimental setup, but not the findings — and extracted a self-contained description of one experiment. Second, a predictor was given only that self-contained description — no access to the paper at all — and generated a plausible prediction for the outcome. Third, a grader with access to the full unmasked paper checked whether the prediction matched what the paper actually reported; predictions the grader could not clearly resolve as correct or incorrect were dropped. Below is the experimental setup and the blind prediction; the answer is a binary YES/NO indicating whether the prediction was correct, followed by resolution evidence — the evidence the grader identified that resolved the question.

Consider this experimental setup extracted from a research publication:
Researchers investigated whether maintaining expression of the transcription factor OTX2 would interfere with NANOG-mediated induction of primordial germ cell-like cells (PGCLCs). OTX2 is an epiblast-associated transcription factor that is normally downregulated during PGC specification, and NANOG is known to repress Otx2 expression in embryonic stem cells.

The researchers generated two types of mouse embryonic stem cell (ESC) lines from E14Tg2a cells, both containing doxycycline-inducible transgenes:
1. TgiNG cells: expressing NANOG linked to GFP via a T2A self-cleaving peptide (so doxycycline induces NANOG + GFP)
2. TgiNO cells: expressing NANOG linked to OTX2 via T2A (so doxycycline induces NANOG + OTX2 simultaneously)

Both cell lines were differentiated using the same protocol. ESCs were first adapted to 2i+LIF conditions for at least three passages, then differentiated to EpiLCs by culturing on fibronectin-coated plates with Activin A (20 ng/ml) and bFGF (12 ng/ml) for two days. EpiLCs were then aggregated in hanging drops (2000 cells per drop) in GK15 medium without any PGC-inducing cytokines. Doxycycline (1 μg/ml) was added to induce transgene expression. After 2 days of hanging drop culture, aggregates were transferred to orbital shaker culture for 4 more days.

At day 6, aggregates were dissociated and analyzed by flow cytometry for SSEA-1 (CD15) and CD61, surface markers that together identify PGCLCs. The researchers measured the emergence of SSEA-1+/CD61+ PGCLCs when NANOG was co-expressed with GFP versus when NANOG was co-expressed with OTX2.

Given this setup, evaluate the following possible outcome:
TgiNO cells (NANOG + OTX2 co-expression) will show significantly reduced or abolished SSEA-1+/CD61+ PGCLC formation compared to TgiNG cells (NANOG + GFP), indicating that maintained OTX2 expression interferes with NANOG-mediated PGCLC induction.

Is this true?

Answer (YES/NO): YES